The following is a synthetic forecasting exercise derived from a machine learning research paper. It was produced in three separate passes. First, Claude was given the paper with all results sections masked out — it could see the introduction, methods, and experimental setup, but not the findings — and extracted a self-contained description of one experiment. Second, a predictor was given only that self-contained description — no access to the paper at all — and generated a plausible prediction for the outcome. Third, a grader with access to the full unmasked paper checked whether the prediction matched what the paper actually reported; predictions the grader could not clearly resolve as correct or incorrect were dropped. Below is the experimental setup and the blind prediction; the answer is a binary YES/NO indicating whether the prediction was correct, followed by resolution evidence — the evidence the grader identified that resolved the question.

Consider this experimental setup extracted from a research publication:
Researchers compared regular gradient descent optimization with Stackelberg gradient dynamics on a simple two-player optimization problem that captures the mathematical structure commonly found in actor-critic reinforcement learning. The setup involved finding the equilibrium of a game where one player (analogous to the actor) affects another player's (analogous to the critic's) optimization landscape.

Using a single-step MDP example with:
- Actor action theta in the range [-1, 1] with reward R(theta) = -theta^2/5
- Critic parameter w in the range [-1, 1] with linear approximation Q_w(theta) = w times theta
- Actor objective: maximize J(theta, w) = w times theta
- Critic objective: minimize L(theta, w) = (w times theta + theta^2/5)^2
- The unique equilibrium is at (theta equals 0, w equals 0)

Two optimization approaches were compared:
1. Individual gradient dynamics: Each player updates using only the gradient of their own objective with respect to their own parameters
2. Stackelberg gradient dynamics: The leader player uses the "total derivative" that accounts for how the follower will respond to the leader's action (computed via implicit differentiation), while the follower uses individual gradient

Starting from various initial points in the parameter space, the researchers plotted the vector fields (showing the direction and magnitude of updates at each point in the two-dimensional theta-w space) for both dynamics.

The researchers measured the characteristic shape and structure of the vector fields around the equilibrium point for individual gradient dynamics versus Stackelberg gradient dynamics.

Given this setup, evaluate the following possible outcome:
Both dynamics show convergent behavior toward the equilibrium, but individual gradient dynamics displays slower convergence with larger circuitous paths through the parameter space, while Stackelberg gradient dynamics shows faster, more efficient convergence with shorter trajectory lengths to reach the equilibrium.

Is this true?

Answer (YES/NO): YES